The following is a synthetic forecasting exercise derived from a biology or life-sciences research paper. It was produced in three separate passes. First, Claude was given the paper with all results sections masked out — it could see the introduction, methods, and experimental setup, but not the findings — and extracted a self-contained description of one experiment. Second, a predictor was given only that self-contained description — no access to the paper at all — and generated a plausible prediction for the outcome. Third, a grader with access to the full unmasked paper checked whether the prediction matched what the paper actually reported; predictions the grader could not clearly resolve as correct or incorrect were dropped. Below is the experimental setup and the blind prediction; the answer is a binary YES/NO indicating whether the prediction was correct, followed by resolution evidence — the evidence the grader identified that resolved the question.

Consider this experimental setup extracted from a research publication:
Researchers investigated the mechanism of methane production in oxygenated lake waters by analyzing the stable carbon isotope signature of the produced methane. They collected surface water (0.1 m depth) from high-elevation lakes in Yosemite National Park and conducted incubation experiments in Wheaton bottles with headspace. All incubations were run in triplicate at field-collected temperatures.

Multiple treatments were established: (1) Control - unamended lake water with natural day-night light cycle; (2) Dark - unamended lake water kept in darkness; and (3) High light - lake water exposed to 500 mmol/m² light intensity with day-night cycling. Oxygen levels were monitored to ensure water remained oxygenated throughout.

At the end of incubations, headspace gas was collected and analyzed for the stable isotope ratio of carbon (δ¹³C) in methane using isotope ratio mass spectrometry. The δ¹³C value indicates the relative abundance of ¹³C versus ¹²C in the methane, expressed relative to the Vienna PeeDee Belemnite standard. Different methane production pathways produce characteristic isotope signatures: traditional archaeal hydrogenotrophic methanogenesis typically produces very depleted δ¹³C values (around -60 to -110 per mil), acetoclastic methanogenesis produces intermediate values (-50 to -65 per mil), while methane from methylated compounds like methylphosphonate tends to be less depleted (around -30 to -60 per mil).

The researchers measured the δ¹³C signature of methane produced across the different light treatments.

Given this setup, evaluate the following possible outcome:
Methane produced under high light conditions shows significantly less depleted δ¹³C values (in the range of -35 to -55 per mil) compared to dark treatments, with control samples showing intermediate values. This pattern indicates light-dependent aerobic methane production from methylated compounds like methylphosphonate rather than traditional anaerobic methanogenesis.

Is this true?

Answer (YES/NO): NO